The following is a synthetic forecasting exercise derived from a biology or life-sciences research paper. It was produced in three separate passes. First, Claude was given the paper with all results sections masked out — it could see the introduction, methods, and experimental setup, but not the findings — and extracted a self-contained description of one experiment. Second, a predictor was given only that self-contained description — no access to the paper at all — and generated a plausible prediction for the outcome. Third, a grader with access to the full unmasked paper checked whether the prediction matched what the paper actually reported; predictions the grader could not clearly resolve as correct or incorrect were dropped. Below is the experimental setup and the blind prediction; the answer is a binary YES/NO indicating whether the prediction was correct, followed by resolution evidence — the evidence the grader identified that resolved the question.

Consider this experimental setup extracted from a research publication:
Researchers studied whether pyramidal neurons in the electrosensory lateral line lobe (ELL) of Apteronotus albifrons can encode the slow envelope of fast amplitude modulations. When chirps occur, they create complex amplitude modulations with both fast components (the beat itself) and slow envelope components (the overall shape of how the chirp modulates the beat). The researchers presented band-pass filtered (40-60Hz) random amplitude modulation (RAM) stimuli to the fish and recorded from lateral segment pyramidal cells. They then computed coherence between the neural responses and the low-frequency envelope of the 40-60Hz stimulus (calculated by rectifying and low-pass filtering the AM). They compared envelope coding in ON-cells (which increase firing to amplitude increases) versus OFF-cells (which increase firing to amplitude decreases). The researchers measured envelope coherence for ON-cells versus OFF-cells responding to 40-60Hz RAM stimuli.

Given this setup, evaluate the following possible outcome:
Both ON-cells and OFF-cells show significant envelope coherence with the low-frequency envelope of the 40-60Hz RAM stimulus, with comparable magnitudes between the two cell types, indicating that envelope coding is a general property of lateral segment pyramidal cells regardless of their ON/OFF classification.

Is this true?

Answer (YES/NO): NO